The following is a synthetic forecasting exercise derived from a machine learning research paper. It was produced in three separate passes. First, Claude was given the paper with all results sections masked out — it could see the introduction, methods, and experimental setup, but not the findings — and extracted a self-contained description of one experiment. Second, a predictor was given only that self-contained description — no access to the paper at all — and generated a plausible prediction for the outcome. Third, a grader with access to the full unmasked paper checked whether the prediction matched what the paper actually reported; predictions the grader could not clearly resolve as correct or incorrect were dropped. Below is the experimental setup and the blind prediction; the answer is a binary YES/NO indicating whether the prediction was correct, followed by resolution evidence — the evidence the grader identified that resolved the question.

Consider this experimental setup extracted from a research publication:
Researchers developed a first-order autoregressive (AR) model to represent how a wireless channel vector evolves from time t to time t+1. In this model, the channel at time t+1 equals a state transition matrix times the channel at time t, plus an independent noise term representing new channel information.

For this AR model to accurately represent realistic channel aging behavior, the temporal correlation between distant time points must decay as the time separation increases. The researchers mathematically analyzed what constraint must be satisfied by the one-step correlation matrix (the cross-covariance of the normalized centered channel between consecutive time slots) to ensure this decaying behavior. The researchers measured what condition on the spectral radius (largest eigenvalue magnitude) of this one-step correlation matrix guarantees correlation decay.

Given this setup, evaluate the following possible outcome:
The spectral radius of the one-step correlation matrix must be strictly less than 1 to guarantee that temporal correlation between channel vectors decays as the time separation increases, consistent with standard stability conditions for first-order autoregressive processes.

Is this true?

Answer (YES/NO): YES